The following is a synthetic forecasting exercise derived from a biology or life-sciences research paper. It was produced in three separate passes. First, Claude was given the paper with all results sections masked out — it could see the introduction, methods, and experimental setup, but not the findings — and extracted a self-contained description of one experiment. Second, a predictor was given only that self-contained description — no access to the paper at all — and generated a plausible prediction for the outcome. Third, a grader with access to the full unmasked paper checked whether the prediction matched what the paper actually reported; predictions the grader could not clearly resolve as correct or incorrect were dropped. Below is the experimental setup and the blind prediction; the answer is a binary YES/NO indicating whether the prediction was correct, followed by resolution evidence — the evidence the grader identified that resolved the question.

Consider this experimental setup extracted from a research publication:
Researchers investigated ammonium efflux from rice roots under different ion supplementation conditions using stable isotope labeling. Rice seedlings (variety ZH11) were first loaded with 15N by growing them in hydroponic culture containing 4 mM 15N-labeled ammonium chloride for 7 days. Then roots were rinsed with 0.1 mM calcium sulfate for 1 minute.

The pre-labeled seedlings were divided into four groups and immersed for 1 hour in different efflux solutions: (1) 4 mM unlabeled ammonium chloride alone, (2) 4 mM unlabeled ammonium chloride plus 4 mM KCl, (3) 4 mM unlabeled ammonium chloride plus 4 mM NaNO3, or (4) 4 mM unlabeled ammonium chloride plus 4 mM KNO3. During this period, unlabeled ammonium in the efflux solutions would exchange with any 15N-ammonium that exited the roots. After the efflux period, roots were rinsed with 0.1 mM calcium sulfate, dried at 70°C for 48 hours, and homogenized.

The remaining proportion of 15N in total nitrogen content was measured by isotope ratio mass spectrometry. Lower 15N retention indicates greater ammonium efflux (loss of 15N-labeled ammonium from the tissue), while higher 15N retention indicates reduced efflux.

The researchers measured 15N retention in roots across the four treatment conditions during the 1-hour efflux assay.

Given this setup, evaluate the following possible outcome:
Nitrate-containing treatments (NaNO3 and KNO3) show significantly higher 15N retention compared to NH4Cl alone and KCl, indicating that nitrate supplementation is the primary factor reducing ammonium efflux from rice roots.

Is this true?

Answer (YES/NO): NO